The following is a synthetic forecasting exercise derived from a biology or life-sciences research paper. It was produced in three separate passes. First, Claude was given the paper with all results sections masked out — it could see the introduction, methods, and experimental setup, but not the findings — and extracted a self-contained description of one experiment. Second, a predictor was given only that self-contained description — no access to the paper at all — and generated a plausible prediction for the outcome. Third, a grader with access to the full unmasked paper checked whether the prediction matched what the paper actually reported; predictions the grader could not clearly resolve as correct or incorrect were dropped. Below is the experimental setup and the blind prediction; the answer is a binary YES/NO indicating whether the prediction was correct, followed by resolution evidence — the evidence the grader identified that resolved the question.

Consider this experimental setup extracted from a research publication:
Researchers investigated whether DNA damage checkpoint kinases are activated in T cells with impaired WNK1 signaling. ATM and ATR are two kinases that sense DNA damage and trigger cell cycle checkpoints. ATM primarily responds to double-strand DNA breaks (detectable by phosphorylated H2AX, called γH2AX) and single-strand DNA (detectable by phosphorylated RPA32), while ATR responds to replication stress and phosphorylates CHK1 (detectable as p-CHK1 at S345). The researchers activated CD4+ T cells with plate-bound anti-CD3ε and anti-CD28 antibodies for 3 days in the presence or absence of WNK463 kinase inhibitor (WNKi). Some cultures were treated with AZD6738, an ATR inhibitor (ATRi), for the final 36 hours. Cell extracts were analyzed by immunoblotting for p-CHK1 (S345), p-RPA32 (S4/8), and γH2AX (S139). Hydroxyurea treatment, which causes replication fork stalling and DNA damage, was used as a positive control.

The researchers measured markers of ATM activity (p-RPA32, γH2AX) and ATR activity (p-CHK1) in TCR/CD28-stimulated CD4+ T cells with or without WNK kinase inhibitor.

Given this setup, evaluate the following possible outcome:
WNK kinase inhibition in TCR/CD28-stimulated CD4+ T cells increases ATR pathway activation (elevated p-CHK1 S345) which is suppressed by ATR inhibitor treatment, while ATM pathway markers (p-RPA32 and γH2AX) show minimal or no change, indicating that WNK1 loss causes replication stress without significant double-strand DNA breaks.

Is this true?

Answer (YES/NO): YES